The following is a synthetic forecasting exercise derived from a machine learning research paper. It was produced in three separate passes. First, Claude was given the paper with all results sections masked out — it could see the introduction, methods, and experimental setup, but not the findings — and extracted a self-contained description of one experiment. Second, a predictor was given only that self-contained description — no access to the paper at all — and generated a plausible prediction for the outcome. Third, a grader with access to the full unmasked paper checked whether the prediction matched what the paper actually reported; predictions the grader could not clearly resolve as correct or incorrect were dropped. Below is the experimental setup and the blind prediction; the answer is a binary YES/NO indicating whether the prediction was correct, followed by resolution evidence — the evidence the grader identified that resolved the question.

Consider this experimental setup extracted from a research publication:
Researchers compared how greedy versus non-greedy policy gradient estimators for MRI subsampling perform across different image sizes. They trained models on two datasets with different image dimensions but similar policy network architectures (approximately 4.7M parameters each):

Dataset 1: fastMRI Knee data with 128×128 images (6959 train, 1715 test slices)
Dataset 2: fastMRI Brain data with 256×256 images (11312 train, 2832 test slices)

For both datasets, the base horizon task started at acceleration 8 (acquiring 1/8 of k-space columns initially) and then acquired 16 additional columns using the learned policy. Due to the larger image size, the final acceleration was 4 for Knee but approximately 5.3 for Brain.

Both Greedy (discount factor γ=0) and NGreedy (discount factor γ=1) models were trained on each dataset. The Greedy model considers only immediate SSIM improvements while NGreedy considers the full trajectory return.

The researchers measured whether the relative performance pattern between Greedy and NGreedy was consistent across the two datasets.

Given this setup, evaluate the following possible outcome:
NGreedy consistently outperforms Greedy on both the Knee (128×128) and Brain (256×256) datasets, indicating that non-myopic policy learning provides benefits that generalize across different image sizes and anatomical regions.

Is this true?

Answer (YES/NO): NO